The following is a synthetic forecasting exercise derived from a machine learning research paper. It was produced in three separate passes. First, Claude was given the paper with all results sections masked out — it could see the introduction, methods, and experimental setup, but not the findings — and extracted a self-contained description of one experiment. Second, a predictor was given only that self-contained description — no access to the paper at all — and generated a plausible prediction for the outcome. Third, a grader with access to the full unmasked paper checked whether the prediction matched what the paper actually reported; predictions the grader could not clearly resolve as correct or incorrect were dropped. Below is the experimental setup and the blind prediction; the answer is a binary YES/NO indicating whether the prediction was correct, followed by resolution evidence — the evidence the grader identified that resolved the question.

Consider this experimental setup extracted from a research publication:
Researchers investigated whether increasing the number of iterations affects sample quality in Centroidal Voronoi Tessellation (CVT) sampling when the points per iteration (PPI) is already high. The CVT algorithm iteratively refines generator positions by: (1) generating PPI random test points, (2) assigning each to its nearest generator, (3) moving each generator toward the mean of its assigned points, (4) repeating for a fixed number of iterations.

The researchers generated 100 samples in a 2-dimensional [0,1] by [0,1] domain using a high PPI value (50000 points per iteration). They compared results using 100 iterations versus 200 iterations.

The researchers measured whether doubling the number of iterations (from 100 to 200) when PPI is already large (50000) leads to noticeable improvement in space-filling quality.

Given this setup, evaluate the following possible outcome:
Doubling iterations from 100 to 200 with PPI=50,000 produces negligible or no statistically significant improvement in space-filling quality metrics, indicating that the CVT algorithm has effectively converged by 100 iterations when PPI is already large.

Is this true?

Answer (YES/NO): YES